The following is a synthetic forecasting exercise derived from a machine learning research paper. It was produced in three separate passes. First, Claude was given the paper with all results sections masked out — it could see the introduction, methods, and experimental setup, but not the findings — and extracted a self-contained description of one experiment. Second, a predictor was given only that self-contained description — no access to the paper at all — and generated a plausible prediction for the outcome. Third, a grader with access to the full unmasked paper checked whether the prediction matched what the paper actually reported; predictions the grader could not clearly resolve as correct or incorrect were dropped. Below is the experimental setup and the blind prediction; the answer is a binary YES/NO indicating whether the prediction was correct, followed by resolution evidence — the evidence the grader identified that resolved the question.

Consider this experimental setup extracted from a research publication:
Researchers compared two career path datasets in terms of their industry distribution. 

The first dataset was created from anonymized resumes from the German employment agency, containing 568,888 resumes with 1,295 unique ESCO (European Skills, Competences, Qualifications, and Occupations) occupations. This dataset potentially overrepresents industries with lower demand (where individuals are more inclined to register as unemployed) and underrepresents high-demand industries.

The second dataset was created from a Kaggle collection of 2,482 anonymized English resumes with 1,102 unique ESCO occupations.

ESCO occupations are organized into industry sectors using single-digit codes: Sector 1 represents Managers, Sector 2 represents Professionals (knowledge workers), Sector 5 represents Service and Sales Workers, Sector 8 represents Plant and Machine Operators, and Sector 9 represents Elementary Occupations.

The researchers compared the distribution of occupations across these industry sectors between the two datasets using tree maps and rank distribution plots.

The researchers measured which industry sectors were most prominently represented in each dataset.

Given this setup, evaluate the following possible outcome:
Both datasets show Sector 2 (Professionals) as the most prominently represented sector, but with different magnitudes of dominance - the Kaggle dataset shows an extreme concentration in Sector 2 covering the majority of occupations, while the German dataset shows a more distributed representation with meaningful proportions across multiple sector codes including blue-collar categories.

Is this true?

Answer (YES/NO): NO